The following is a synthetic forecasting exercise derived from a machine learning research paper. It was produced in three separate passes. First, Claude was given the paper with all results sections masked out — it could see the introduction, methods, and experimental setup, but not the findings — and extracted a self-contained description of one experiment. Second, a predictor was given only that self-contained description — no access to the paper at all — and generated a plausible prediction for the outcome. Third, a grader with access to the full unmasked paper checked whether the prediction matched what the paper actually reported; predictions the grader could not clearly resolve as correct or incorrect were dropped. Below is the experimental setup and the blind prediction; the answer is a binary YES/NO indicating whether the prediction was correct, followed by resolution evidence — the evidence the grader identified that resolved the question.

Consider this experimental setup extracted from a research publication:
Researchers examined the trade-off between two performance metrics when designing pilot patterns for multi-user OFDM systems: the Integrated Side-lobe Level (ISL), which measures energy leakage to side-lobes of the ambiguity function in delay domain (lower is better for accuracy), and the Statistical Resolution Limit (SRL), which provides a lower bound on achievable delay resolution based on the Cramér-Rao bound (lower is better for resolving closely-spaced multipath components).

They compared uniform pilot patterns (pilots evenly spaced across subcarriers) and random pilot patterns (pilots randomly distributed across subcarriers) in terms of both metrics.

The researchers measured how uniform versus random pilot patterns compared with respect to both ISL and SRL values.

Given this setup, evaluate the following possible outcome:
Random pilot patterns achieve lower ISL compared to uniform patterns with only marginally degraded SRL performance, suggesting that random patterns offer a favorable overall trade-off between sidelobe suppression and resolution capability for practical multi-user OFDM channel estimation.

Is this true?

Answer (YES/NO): NO